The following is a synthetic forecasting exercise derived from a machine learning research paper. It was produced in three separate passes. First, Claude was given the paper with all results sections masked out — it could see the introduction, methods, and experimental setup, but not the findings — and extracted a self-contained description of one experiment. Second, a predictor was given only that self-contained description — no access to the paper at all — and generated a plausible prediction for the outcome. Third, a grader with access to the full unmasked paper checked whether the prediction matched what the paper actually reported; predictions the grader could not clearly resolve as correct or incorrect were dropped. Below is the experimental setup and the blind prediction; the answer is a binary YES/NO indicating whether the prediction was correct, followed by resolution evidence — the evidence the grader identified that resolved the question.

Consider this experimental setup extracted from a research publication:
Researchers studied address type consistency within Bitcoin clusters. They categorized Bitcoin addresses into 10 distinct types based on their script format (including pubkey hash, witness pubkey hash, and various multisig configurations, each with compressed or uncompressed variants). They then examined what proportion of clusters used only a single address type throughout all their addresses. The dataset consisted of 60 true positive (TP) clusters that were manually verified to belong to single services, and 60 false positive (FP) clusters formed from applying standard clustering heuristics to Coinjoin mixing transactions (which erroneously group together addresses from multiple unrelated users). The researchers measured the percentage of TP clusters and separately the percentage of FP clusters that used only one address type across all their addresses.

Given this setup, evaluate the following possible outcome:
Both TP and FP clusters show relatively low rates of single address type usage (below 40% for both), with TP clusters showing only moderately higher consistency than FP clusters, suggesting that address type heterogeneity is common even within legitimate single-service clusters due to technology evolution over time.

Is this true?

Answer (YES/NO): NO